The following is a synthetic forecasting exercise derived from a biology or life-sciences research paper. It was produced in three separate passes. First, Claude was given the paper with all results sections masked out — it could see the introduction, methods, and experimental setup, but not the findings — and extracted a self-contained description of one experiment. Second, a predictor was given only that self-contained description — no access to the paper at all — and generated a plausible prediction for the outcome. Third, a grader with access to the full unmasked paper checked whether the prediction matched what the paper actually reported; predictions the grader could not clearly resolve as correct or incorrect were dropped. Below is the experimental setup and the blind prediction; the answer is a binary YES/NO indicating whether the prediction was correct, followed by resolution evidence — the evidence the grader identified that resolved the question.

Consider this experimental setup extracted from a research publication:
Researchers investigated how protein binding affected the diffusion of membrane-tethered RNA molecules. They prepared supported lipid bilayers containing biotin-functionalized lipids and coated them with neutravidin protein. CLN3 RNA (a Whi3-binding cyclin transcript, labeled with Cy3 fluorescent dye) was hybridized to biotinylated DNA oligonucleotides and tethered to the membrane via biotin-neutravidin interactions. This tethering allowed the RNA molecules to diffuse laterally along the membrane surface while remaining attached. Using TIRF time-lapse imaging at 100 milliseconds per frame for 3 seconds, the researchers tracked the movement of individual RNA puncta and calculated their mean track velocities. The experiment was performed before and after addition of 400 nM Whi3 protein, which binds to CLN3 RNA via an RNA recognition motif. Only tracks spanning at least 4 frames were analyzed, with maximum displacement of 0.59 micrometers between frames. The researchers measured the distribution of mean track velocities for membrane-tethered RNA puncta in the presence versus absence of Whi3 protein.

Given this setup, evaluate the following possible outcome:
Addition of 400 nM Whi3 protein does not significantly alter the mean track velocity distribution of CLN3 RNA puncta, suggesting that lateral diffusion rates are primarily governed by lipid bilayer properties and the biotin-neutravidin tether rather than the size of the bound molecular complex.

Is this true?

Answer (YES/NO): NO